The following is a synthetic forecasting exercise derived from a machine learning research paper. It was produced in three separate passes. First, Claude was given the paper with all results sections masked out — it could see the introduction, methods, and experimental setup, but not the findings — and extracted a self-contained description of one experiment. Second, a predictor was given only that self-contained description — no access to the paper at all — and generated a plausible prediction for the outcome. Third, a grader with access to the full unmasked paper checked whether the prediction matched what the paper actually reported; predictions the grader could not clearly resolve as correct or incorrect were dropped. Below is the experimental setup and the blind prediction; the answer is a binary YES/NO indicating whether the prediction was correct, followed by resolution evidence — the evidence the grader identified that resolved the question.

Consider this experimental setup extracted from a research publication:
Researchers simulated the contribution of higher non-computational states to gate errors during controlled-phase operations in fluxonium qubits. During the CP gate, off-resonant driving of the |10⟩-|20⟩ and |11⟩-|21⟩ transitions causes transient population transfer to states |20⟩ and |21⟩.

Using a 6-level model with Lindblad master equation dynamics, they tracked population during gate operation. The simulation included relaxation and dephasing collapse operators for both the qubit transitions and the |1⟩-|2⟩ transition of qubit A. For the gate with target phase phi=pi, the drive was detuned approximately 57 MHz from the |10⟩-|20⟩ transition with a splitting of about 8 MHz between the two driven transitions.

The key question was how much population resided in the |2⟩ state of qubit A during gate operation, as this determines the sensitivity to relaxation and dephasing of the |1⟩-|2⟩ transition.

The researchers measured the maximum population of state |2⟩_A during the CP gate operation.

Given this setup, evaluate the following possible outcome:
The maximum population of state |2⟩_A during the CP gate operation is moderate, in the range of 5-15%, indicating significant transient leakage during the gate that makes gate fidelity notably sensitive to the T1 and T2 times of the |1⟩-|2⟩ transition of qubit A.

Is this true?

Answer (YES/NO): NO